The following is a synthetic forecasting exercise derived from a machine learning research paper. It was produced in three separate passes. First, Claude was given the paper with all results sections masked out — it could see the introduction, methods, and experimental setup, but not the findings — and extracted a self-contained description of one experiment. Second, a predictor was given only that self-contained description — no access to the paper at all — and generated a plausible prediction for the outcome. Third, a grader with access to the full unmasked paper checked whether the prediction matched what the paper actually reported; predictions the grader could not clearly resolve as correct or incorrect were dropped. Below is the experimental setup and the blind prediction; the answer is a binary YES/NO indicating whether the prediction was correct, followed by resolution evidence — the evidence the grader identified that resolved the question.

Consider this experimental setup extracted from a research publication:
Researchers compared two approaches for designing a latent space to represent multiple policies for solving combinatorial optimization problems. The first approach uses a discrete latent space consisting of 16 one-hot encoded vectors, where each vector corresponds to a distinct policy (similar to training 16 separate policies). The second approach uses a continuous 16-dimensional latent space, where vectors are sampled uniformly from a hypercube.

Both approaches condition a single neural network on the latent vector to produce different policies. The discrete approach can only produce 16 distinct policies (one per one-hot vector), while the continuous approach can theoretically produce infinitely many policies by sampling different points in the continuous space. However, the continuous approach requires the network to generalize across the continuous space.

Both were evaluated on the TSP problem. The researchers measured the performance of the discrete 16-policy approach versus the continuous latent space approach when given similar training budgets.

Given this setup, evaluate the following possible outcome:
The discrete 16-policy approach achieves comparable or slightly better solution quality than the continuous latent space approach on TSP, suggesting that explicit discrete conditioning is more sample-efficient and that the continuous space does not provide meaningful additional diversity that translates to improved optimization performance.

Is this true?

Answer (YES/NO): NO